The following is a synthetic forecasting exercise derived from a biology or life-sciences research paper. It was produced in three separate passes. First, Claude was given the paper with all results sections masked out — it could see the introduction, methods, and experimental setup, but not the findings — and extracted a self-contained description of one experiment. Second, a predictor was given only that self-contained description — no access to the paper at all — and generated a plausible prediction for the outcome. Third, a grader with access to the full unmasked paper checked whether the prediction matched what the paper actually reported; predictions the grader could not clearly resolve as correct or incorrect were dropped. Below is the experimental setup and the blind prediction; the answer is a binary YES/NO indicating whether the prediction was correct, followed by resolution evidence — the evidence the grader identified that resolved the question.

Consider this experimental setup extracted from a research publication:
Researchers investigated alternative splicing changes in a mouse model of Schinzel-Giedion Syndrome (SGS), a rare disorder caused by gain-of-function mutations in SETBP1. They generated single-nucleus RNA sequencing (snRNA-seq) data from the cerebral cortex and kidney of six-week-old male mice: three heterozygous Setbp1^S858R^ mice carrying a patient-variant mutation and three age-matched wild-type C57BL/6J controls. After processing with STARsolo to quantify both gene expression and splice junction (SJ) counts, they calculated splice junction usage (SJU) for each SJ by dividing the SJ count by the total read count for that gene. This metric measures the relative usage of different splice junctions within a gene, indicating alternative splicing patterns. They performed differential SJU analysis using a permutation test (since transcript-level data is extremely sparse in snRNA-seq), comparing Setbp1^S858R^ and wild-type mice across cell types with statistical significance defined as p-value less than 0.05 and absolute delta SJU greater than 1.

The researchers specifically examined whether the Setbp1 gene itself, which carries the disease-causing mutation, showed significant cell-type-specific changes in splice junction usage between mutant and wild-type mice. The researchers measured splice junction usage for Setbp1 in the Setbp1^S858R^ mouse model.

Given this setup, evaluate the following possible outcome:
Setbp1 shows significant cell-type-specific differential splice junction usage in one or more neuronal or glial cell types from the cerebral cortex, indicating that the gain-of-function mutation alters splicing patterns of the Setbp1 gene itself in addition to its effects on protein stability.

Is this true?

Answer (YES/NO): NO